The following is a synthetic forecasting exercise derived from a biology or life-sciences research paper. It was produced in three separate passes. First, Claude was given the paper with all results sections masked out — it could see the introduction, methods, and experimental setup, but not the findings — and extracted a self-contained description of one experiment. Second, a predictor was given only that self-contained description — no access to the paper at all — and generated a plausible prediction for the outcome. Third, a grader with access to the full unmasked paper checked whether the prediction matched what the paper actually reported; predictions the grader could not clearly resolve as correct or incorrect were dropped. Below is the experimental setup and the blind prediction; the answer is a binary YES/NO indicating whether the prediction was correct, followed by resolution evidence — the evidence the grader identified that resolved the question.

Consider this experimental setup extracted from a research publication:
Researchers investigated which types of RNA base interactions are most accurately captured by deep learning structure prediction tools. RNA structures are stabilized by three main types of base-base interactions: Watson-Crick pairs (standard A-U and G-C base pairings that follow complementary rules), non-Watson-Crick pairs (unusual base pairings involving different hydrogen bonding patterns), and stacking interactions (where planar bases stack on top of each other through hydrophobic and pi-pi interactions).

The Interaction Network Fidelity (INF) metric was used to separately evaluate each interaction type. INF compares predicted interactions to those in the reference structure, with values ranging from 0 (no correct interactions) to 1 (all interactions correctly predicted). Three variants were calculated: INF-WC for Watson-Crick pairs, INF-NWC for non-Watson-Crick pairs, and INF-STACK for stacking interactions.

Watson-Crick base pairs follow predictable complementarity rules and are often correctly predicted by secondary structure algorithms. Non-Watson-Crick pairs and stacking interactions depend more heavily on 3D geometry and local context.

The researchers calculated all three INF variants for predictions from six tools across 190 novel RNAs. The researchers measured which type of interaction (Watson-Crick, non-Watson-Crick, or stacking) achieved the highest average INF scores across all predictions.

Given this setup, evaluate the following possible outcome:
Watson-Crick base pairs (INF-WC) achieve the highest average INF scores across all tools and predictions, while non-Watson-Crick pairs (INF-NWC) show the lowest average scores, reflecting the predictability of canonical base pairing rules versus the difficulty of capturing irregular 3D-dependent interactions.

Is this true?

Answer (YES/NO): YES